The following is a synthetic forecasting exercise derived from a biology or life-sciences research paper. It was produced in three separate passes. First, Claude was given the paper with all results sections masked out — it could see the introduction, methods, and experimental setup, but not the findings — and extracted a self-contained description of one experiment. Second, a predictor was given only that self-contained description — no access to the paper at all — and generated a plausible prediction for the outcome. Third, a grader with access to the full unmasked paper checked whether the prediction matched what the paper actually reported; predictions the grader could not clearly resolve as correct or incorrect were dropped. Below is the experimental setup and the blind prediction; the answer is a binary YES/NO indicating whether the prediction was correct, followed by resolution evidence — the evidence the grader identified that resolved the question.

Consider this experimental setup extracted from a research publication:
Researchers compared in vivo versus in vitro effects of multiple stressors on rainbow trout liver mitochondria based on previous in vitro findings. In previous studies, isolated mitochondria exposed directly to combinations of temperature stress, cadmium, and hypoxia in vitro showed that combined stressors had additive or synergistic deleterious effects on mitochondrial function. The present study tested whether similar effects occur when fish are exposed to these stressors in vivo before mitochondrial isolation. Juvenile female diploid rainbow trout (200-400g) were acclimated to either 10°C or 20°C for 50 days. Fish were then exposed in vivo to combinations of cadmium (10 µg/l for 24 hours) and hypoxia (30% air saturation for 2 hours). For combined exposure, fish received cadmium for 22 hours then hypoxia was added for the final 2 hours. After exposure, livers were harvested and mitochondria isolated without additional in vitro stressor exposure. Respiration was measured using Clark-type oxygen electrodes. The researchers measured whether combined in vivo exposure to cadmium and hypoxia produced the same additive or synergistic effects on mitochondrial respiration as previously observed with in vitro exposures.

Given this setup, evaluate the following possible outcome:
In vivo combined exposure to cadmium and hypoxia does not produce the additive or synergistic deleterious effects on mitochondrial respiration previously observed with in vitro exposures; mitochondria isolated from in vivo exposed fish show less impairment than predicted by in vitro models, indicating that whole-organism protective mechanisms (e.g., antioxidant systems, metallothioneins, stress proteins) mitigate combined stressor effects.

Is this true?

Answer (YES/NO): YES